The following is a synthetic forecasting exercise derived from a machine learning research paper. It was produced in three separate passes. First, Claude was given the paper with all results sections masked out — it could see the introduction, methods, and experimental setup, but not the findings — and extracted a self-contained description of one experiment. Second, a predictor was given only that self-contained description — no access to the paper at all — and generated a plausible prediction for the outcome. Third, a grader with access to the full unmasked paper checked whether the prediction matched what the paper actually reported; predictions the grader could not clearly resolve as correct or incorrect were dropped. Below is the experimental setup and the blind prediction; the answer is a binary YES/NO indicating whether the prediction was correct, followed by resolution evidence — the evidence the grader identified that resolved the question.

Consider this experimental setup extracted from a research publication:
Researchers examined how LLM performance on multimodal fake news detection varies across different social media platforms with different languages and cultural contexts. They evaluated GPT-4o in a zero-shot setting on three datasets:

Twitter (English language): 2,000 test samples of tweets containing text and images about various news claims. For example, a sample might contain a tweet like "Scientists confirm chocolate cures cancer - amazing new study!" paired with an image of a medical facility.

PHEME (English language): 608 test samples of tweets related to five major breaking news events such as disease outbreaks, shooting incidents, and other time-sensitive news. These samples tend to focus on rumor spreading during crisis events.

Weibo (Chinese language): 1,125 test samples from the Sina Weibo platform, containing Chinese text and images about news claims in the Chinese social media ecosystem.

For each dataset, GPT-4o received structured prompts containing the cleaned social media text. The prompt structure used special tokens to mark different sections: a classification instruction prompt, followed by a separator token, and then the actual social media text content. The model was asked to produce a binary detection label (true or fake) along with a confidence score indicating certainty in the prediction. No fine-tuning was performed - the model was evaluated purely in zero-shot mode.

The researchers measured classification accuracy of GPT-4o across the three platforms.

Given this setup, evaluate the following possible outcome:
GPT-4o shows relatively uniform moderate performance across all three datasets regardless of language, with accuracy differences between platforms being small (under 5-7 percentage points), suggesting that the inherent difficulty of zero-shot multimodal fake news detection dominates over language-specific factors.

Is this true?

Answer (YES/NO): YES